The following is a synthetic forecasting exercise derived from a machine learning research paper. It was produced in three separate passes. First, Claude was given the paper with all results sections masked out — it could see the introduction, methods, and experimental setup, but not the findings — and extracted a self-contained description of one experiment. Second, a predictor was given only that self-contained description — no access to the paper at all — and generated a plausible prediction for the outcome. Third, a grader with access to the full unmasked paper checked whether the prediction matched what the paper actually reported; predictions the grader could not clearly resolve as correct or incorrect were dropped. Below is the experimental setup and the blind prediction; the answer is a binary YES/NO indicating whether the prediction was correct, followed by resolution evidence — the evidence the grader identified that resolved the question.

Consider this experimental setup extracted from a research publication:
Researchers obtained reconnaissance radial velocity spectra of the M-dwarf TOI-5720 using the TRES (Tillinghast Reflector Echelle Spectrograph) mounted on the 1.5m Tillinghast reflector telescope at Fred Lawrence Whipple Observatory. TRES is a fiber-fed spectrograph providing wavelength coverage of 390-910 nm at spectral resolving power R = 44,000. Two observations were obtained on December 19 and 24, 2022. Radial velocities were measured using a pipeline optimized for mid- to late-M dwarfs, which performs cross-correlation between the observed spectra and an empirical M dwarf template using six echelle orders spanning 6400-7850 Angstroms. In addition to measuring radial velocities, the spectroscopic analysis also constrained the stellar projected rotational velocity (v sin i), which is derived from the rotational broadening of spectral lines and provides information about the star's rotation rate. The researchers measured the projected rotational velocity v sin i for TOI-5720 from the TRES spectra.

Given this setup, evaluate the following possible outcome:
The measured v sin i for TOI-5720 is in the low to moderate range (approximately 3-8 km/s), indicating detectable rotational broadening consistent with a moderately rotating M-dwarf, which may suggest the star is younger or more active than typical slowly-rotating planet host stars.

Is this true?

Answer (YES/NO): NO